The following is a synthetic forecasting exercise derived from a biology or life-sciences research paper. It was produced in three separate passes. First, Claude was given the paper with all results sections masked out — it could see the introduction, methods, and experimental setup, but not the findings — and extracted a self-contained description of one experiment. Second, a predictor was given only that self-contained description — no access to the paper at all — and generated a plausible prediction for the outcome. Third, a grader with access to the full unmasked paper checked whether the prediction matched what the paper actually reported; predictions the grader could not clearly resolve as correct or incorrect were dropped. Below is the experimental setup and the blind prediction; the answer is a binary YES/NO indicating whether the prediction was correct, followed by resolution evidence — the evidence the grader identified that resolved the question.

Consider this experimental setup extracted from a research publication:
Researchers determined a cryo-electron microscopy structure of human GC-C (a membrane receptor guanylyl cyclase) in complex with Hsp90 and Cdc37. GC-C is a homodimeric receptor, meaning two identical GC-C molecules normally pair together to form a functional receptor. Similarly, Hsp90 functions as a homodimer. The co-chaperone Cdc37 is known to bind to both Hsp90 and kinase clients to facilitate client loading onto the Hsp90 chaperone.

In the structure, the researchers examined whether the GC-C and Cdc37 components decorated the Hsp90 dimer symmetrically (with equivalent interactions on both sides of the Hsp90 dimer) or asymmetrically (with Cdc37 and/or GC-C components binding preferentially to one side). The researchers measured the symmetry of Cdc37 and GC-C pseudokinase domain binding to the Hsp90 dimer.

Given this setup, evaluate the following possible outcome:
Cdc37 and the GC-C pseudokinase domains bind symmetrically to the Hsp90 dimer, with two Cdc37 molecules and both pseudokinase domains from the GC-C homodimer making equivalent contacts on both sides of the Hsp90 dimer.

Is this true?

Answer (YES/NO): NO